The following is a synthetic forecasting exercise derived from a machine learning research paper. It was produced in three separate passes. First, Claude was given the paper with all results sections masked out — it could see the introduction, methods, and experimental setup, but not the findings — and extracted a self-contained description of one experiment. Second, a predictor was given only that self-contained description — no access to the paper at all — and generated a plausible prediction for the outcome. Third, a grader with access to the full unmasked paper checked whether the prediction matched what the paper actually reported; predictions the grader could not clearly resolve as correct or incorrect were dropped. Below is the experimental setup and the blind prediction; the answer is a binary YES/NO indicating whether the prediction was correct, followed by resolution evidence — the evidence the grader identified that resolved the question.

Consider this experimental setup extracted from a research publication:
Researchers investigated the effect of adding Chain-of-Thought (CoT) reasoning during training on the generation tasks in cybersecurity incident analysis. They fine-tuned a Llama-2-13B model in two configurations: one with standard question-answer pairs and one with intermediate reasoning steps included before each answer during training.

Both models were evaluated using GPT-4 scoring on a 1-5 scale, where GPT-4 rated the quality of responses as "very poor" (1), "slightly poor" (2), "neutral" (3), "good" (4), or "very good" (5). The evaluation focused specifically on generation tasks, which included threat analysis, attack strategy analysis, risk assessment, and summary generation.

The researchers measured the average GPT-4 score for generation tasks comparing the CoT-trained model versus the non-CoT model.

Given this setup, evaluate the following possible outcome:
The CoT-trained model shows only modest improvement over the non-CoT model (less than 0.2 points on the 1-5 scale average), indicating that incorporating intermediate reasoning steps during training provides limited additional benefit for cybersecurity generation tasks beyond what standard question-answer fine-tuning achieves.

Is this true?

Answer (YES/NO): YES